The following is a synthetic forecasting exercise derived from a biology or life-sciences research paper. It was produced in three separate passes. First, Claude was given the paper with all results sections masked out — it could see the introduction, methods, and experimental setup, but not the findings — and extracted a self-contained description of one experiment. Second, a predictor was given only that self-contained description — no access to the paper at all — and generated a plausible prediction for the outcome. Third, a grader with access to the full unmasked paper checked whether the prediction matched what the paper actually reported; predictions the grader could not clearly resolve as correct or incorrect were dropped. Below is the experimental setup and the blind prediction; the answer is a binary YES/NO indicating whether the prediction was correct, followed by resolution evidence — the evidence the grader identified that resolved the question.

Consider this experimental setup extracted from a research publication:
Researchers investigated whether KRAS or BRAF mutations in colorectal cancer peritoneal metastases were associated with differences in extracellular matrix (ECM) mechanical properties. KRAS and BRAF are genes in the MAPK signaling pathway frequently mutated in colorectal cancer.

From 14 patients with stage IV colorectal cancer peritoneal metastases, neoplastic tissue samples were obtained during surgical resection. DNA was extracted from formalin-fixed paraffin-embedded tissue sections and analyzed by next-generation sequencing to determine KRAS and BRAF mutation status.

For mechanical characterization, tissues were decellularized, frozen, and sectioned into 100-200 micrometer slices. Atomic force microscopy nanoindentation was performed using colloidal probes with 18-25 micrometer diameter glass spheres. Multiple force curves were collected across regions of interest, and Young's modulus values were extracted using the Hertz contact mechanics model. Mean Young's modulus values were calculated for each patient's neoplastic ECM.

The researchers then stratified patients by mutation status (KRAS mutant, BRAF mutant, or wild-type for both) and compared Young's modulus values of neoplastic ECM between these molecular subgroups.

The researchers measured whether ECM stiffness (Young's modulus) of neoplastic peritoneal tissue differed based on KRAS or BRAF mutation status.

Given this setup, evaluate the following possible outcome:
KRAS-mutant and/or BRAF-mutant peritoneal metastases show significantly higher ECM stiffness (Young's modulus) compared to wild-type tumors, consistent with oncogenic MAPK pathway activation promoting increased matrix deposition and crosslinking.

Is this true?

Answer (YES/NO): NO